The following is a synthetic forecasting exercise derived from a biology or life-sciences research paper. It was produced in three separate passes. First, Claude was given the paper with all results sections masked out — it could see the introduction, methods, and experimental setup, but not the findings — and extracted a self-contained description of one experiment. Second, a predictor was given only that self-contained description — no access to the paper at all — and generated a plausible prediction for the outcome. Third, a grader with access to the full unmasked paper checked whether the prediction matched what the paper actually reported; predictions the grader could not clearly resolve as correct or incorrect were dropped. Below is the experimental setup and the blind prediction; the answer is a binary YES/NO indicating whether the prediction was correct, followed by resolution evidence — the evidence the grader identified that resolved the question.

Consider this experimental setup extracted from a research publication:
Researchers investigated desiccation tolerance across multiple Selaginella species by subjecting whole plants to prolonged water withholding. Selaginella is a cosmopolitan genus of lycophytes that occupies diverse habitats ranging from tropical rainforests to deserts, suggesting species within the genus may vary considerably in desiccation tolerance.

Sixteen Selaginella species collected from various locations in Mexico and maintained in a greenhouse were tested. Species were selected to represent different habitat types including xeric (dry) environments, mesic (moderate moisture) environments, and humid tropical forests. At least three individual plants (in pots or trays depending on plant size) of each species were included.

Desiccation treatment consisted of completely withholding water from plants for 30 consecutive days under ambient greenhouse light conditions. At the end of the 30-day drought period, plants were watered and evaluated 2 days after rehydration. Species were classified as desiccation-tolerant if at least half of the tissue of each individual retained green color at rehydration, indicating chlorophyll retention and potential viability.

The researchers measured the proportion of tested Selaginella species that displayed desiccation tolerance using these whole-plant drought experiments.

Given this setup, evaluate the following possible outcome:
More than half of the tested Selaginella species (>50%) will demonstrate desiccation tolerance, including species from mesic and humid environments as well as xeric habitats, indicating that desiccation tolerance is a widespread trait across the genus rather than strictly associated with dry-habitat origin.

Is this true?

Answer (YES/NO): YES